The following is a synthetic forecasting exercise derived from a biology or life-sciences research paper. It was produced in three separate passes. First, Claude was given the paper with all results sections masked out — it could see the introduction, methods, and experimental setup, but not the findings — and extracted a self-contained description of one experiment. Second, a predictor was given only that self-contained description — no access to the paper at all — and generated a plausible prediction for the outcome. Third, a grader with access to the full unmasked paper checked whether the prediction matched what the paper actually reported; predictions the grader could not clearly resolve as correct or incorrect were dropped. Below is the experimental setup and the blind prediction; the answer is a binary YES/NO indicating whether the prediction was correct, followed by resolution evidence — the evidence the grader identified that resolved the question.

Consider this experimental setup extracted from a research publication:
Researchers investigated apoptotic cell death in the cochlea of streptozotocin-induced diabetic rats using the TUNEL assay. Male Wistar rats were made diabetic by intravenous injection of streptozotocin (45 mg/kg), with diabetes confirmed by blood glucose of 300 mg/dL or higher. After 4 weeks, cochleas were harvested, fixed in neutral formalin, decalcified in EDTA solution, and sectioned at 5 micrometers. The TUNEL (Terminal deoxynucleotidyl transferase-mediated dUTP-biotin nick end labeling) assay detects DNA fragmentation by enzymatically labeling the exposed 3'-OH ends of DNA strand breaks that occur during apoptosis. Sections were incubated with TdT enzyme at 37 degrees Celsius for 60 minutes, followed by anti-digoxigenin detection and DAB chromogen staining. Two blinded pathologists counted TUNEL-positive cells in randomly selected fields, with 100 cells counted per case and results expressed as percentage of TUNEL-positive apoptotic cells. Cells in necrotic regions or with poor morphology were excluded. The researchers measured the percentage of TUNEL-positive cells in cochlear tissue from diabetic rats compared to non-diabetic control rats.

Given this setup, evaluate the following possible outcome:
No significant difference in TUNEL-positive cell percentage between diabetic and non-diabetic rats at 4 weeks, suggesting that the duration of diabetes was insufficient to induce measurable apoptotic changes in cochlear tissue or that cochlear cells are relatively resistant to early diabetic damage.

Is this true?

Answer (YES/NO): NO